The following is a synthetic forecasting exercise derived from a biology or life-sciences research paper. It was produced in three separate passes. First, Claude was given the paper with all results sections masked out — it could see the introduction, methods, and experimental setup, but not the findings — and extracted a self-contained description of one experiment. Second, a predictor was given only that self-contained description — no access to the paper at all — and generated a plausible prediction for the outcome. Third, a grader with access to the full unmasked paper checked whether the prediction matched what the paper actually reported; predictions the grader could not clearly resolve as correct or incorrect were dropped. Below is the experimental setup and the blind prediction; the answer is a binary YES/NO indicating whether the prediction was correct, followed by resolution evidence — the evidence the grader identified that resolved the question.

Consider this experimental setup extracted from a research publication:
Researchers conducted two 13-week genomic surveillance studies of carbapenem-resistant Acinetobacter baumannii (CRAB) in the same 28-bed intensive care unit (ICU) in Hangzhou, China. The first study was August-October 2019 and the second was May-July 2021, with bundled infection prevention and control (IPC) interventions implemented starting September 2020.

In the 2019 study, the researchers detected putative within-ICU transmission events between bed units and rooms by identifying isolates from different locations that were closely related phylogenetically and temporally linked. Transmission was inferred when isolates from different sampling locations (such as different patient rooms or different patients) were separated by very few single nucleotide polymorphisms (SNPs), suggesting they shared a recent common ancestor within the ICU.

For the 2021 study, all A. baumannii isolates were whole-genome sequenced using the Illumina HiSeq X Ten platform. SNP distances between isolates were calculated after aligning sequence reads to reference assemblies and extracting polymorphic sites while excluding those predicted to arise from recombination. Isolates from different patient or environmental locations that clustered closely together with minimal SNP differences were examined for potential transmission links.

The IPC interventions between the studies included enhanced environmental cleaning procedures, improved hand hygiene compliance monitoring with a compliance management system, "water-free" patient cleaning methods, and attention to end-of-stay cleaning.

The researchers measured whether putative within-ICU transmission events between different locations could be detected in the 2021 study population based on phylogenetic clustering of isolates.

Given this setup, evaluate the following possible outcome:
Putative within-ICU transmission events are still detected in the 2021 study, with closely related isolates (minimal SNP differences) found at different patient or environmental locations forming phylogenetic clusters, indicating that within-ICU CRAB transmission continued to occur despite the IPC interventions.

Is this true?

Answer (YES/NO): YES